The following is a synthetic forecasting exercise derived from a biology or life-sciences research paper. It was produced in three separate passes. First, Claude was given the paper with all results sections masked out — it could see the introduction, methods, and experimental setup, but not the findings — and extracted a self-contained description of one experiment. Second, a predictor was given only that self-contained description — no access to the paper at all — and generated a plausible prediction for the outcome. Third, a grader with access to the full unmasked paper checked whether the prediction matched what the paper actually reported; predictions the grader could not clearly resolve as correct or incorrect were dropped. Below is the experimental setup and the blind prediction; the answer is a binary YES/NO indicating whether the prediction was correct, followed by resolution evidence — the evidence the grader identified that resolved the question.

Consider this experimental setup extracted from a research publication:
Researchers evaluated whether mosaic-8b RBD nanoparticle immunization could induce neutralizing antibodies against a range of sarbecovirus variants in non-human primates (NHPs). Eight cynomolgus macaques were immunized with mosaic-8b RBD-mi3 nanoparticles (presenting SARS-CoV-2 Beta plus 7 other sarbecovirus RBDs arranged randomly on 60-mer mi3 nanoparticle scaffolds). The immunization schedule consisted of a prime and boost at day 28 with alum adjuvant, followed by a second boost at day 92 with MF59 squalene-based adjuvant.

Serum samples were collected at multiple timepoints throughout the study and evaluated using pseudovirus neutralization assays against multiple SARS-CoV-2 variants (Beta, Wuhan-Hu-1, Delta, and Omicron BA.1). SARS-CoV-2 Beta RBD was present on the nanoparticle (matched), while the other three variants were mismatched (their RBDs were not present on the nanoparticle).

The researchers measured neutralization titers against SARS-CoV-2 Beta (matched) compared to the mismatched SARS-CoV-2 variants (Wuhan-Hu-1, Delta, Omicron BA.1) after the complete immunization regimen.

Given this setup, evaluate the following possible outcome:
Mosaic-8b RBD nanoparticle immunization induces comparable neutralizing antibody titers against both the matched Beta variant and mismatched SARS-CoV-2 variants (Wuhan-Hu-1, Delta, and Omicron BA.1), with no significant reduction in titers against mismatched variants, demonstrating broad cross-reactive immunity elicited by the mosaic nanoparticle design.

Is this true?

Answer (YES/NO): YES